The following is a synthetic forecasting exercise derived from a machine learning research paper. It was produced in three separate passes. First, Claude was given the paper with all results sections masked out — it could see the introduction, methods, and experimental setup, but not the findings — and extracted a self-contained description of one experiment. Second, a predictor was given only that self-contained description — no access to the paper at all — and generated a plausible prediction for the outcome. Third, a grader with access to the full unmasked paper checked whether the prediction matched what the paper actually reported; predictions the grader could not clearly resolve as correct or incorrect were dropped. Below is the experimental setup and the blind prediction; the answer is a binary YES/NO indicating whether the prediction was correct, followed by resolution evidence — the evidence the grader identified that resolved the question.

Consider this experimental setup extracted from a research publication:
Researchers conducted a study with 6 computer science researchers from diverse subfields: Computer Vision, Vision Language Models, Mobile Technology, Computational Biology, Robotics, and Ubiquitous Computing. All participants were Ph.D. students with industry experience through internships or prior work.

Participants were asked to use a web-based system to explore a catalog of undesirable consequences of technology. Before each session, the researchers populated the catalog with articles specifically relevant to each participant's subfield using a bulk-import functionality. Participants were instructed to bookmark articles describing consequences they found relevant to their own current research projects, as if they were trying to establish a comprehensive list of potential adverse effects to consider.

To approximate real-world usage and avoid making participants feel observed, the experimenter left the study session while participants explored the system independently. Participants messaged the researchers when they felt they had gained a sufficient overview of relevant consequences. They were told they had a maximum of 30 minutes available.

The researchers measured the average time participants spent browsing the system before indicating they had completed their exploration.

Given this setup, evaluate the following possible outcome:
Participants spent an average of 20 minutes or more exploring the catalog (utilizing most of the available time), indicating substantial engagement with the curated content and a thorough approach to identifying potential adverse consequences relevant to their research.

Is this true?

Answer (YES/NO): NO